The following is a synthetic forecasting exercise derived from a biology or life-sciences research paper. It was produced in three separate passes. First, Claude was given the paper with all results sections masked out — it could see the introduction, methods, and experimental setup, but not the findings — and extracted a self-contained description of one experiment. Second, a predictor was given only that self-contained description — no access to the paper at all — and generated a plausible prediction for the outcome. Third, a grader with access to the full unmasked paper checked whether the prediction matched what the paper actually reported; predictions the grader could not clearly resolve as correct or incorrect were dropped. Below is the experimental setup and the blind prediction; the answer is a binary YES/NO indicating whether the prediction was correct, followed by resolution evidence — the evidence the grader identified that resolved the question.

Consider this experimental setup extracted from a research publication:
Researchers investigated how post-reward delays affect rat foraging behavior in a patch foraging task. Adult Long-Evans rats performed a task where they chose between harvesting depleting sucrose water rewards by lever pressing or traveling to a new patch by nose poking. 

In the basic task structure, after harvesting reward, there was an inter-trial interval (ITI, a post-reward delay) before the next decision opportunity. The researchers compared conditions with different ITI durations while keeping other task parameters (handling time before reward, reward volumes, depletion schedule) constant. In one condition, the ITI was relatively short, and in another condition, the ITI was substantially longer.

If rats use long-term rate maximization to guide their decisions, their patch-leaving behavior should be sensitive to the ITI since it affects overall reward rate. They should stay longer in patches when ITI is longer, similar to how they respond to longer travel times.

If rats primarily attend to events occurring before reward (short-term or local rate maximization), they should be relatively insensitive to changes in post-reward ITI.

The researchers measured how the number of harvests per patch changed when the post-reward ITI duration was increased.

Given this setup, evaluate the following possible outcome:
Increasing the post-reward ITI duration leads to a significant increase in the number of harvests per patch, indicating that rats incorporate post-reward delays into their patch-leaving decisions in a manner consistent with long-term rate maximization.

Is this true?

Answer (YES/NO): NO